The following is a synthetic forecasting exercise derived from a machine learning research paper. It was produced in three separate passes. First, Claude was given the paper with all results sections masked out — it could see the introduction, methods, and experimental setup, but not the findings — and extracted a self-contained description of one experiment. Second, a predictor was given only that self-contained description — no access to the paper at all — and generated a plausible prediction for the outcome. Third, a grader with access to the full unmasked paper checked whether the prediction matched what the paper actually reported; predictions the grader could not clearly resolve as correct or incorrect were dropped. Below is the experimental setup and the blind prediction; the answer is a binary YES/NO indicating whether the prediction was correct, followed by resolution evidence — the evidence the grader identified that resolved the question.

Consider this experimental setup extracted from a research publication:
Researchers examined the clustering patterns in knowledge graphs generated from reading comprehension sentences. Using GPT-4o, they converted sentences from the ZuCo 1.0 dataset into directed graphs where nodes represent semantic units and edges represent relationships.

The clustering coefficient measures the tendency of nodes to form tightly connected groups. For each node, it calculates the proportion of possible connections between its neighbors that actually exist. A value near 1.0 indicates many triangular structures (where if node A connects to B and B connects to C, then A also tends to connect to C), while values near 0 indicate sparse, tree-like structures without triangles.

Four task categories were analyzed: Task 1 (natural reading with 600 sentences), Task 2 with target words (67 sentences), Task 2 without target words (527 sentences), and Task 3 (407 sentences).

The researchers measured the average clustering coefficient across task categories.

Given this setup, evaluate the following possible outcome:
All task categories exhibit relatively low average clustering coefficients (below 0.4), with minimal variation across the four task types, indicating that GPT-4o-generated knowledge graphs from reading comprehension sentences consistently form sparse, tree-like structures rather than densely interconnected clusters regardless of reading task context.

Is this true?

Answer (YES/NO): YES